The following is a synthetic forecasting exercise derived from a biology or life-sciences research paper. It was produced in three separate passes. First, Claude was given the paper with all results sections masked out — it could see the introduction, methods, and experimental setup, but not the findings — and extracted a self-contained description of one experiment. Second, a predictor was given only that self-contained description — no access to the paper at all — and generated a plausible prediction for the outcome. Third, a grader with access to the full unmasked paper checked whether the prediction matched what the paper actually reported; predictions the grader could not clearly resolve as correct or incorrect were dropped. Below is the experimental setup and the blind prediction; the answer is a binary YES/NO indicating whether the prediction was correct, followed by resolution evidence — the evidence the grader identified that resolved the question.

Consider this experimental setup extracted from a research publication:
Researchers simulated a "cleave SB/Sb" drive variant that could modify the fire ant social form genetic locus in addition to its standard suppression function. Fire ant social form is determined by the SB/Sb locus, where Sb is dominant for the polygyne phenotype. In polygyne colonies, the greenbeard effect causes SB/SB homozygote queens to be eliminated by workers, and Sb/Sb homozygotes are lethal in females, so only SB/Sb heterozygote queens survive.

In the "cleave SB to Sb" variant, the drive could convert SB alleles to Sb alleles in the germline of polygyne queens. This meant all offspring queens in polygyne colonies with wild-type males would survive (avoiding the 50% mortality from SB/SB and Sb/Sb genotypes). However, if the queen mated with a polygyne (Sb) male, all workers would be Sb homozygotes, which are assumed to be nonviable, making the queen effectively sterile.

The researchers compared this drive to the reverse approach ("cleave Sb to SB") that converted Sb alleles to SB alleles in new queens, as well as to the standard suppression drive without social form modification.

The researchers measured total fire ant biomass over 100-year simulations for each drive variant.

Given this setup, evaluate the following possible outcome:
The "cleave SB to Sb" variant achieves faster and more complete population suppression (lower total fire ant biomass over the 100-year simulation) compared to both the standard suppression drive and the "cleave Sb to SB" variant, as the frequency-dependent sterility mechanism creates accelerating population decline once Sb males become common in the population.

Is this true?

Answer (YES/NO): NO